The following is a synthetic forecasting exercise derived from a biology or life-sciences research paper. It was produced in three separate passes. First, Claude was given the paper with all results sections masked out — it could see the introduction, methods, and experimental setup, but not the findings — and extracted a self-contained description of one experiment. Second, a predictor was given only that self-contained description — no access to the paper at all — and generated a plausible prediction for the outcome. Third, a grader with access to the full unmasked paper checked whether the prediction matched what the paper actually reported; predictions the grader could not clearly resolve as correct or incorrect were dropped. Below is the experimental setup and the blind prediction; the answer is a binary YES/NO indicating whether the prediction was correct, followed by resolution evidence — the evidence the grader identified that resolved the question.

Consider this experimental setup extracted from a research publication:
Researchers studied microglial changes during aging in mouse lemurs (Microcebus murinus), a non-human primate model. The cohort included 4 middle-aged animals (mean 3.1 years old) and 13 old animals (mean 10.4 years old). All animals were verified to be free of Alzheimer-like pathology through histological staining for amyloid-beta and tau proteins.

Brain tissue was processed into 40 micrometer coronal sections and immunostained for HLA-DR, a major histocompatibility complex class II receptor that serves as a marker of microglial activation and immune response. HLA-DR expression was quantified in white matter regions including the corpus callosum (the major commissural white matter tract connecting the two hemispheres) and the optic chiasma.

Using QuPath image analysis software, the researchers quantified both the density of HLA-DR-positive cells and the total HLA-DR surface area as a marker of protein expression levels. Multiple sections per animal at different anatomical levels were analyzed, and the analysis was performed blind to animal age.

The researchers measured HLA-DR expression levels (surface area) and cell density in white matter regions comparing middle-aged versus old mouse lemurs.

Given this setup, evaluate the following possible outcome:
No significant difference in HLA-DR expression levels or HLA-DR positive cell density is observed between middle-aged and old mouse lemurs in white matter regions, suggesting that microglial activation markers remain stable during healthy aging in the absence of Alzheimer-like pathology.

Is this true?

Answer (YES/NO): NO